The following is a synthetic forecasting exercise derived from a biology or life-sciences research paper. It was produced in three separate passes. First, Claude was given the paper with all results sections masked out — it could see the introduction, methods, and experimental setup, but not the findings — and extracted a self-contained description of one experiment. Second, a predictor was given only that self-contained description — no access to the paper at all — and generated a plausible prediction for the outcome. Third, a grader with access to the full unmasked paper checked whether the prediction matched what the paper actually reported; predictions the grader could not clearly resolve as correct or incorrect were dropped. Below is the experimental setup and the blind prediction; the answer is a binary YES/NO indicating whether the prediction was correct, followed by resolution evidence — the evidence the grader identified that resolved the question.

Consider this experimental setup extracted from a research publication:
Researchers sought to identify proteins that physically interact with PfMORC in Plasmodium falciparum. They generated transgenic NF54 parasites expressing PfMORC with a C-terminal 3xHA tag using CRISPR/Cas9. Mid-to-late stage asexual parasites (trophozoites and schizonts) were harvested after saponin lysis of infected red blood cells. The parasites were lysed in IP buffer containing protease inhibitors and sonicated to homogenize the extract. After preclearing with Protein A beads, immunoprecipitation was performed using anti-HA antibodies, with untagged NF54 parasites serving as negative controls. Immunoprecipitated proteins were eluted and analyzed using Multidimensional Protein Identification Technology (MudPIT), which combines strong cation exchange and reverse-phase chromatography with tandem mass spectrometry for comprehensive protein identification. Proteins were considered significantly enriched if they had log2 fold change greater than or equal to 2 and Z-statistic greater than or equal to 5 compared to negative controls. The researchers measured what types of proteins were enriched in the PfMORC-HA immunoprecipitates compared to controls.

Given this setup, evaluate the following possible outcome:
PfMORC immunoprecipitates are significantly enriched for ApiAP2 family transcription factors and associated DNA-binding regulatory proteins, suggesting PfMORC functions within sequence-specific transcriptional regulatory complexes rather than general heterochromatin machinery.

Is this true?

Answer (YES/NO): NO